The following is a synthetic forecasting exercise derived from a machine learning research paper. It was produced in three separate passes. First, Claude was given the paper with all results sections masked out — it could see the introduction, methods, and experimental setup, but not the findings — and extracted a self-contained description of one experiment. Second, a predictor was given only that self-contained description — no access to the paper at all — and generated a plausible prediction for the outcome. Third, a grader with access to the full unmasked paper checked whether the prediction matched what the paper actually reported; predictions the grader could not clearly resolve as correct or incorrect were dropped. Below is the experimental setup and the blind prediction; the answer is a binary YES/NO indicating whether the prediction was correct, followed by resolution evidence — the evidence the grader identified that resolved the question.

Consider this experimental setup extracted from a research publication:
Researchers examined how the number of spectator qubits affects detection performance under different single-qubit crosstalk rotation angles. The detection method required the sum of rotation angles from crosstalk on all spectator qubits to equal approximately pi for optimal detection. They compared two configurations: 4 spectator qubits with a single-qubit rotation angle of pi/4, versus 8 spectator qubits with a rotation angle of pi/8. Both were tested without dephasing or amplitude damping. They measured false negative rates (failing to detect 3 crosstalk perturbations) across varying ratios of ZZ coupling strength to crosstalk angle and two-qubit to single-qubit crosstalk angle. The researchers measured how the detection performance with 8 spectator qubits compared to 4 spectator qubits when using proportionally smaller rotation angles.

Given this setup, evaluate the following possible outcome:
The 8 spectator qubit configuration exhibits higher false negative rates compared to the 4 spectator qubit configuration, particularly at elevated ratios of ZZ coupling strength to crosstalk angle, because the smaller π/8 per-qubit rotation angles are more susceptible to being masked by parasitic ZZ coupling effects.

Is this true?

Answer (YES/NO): NO